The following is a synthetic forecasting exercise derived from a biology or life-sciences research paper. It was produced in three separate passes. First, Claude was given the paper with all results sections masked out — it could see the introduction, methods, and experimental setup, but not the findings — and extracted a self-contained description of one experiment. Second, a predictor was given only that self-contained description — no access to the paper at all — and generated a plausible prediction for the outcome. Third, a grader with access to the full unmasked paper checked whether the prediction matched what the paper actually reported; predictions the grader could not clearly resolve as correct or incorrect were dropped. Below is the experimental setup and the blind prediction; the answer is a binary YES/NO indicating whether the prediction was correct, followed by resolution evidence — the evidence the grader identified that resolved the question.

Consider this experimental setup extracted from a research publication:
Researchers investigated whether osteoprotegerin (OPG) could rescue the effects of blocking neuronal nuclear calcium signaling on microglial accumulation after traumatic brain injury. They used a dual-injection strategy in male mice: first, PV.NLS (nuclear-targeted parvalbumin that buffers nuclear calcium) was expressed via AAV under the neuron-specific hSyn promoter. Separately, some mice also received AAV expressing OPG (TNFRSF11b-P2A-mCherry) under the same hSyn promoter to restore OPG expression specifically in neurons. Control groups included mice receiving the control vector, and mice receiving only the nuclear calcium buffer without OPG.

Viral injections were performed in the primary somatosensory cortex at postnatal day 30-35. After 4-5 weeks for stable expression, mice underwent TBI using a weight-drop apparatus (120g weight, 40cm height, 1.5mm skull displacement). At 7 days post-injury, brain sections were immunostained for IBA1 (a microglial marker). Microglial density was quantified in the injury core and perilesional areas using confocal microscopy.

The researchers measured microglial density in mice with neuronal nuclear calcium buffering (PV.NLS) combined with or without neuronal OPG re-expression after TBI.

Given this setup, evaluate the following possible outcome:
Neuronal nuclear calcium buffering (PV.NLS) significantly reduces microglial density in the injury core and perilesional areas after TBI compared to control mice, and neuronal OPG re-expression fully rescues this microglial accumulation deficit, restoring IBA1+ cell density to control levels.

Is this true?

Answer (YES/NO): NO